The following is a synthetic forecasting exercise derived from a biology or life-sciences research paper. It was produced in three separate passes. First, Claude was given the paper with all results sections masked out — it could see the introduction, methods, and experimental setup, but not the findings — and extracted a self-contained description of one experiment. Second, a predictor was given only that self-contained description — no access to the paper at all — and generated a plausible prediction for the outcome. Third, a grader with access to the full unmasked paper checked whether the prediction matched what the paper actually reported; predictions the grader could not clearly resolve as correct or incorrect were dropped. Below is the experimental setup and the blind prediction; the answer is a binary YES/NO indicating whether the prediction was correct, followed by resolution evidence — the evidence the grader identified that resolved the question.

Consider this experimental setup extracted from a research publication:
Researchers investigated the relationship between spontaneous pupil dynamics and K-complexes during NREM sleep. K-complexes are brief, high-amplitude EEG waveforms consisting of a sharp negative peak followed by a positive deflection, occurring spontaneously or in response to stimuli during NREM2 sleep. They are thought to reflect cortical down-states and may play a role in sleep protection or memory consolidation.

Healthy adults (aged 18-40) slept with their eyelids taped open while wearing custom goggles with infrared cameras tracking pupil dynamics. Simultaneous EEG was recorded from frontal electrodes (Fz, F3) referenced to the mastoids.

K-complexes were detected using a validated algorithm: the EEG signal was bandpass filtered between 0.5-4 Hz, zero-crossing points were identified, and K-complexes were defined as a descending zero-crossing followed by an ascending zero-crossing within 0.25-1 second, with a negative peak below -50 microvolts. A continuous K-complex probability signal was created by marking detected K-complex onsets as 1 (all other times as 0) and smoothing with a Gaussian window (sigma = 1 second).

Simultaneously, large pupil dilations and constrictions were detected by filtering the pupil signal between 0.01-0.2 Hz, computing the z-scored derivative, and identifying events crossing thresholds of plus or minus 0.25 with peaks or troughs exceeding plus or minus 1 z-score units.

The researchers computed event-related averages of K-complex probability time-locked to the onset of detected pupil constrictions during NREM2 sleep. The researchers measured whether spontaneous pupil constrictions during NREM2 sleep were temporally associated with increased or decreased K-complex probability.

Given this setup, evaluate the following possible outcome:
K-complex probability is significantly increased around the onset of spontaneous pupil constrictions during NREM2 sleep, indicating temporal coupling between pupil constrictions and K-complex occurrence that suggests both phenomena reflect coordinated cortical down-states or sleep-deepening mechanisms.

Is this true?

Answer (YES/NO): NO